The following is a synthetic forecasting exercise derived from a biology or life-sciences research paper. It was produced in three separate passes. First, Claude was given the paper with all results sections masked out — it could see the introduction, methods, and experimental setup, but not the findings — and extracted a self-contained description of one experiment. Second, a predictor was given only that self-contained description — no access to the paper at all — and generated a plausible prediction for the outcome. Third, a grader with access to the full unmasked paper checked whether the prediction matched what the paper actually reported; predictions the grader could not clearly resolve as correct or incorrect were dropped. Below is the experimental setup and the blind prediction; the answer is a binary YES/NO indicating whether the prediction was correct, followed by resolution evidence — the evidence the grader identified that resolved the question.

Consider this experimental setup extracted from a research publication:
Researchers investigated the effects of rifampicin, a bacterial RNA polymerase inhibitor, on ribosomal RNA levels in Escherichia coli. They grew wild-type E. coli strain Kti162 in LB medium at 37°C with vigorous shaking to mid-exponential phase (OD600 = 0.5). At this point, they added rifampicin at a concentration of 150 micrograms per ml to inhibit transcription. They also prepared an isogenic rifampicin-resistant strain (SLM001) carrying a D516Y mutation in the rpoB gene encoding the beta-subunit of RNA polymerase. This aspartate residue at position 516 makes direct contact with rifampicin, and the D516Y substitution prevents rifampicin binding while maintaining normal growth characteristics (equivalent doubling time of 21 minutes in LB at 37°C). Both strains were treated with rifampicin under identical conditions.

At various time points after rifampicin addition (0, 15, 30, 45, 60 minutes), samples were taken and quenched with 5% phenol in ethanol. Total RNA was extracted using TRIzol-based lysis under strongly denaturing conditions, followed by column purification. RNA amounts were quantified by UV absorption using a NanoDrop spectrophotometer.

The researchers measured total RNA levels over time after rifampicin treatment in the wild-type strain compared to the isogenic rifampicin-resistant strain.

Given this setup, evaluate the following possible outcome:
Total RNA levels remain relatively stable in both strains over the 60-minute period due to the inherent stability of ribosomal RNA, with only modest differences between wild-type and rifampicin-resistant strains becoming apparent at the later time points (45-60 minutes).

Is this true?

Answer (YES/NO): NO